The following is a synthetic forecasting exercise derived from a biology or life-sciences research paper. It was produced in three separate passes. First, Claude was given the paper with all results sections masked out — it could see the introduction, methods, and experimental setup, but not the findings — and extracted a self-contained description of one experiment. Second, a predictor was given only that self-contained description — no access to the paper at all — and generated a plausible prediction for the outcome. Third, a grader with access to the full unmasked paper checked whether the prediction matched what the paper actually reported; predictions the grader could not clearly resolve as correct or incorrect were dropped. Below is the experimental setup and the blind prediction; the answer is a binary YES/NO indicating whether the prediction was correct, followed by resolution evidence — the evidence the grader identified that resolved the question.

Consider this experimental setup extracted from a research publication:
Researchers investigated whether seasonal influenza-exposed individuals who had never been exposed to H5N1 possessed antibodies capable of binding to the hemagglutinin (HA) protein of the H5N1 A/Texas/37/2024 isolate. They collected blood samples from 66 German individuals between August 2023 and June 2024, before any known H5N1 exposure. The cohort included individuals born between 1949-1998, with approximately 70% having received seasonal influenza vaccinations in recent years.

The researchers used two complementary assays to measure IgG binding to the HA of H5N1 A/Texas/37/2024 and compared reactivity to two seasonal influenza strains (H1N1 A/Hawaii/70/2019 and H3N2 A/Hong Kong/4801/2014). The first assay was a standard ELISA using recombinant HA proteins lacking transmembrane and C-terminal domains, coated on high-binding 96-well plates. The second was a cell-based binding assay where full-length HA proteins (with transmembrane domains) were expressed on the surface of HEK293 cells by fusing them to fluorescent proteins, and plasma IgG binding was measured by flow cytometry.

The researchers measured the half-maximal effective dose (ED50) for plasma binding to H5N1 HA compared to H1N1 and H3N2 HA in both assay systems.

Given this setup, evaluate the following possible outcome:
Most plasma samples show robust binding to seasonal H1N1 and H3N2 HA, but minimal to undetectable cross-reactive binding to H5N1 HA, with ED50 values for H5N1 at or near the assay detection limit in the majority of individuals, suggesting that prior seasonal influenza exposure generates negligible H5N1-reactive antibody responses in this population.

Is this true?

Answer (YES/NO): NO